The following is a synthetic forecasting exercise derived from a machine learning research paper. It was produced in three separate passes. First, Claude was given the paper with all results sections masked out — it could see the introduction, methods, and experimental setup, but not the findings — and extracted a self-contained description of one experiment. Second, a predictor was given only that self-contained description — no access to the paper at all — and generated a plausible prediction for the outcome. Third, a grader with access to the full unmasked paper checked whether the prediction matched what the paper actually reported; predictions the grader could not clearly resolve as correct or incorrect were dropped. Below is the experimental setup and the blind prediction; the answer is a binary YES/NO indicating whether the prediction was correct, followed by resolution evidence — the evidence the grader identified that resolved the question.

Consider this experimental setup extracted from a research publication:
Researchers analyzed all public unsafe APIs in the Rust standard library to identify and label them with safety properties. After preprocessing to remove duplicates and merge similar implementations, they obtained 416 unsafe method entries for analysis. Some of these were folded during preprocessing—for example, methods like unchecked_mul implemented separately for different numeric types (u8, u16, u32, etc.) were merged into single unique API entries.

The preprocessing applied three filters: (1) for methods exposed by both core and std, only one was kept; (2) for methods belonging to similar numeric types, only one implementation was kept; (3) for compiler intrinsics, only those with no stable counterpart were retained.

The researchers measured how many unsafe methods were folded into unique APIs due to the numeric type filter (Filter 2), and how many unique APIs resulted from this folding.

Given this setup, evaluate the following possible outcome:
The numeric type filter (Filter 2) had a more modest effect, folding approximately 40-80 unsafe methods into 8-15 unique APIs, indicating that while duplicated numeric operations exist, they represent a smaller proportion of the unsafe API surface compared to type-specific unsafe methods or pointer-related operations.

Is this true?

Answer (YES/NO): NO